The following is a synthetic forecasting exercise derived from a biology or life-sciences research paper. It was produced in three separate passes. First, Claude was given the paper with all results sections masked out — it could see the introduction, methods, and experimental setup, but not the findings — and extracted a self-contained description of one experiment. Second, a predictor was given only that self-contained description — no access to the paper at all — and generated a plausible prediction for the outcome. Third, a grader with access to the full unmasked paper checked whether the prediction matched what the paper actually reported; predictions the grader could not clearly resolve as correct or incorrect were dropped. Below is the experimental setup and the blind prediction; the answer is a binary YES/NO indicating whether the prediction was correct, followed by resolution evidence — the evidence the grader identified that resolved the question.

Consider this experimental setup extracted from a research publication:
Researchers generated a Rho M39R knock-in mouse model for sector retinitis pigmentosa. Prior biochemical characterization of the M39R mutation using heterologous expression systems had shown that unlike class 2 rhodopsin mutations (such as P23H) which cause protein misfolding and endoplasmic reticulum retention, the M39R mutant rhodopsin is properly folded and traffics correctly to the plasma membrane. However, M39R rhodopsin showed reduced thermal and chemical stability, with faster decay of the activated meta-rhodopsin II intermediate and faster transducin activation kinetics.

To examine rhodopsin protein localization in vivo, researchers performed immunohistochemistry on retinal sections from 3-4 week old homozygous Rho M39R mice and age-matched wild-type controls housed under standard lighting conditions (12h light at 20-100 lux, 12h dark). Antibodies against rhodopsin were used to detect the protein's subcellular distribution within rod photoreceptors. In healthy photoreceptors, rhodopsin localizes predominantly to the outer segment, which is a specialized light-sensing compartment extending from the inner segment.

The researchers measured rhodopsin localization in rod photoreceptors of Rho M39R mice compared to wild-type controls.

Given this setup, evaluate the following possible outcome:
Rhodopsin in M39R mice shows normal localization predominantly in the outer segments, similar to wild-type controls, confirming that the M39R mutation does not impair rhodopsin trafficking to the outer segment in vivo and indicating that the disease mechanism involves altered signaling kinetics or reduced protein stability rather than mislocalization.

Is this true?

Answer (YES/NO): NO